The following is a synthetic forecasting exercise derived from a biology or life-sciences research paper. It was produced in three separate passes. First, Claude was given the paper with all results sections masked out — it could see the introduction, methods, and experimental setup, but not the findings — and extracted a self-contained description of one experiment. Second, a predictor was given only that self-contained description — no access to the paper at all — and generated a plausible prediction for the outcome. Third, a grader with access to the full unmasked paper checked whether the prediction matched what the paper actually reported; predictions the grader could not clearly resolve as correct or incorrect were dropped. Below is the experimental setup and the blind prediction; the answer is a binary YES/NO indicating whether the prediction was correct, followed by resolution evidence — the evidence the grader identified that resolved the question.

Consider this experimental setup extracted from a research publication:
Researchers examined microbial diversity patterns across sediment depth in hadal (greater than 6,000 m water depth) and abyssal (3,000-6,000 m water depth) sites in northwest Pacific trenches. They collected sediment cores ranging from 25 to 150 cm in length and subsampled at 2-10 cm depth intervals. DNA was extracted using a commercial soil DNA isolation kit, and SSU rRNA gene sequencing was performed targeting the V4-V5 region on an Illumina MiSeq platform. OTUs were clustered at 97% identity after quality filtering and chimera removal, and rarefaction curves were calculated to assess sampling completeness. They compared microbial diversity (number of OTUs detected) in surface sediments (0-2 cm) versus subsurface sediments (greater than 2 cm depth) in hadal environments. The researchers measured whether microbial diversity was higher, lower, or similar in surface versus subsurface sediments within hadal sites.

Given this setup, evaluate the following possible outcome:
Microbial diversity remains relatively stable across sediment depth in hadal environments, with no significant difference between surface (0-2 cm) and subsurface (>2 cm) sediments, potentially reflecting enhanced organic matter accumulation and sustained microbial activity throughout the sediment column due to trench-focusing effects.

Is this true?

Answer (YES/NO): NO